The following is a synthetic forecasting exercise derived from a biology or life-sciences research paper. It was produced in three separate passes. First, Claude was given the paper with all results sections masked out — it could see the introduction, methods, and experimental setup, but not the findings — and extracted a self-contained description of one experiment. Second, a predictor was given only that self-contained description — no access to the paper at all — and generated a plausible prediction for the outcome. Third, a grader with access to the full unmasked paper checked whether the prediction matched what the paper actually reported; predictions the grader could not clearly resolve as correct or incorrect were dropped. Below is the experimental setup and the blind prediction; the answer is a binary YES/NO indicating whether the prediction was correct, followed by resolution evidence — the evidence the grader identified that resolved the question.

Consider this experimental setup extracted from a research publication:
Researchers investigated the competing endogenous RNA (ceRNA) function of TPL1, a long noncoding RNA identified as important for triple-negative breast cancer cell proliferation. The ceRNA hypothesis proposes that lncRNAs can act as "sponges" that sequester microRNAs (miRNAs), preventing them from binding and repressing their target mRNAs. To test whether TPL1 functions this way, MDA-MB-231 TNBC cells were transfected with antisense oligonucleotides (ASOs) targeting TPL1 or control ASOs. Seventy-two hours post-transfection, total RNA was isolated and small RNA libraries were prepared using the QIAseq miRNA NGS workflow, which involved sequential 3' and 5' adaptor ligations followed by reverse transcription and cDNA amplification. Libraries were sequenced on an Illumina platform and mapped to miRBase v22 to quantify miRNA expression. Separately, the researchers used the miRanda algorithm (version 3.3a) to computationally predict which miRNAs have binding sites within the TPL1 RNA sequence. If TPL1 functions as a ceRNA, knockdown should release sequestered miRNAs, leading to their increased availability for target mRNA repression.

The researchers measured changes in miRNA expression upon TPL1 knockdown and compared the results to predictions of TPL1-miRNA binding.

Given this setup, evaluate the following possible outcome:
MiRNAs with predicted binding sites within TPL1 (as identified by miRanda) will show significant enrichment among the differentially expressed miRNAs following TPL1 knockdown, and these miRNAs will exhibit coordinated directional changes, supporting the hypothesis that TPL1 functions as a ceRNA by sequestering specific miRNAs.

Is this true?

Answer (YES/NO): NO